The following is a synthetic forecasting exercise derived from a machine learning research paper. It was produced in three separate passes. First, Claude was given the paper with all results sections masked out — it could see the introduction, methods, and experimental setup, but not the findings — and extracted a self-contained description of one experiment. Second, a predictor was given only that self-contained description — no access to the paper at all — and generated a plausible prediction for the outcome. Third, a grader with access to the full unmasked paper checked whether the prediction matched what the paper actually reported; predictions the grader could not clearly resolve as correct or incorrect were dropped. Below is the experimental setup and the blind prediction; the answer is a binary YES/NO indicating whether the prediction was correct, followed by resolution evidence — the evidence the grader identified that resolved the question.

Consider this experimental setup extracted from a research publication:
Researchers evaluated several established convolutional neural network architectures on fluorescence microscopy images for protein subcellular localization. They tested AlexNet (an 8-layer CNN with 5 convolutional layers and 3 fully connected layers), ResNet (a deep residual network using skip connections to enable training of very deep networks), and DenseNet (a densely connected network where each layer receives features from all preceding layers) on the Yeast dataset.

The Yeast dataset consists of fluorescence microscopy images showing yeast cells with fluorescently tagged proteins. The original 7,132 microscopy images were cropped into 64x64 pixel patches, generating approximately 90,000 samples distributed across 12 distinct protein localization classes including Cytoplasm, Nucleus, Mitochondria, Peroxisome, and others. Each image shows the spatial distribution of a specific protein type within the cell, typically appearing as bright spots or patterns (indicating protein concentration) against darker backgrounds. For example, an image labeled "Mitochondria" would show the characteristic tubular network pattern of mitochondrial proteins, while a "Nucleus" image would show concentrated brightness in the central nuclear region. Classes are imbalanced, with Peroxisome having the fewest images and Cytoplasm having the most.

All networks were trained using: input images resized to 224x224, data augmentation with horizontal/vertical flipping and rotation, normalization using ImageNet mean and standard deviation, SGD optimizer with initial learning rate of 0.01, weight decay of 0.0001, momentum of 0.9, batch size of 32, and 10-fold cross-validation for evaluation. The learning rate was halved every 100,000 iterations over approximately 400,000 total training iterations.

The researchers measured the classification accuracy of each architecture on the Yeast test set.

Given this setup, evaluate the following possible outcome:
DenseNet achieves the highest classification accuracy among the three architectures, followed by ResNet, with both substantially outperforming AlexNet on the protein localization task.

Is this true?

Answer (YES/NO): NO